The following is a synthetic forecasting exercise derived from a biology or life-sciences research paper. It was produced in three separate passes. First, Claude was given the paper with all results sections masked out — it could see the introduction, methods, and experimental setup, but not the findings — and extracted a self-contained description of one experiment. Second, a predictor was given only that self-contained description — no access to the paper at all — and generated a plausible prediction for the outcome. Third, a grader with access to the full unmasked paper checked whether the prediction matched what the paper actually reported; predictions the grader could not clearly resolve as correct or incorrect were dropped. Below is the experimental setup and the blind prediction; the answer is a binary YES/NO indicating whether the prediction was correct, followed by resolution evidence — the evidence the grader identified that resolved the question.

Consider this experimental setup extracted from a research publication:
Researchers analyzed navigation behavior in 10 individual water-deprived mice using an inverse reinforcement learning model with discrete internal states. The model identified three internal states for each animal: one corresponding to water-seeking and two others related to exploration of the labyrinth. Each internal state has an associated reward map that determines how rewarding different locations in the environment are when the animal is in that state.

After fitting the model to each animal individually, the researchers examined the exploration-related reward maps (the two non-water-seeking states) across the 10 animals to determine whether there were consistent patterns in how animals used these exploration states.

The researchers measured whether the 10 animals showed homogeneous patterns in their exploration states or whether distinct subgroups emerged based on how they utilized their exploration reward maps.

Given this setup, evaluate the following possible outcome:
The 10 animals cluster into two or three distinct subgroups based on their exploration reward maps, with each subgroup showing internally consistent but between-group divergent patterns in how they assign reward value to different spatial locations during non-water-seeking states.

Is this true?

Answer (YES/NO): YES